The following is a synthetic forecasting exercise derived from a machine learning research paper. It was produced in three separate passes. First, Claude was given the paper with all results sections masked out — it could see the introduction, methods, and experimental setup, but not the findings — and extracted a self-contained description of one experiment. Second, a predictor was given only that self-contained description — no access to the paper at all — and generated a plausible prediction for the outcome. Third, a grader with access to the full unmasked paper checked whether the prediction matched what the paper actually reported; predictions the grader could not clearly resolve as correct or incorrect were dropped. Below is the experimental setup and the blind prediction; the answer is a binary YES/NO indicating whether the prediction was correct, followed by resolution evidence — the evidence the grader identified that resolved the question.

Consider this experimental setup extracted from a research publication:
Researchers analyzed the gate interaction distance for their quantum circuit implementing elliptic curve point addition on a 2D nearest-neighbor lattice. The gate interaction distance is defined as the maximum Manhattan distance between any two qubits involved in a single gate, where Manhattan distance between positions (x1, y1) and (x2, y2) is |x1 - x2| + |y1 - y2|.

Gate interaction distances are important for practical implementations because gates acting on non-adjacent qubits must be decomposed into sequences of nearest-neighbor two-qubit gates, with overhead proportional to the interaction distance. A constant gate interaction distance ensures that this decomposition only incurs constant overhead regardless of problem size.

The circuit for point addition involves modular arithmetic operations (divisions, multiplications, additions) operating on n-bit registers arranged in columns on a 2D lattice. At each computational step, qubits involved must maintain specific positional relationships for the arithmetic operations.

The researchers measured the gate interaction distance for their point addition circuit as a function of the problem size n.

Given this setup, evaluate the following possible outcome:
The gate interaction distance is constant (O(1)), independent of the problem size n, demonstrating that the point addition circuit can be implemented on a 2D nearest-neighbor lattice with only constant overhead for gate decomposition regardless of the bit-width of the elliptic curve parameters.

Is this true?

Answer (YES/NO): YES